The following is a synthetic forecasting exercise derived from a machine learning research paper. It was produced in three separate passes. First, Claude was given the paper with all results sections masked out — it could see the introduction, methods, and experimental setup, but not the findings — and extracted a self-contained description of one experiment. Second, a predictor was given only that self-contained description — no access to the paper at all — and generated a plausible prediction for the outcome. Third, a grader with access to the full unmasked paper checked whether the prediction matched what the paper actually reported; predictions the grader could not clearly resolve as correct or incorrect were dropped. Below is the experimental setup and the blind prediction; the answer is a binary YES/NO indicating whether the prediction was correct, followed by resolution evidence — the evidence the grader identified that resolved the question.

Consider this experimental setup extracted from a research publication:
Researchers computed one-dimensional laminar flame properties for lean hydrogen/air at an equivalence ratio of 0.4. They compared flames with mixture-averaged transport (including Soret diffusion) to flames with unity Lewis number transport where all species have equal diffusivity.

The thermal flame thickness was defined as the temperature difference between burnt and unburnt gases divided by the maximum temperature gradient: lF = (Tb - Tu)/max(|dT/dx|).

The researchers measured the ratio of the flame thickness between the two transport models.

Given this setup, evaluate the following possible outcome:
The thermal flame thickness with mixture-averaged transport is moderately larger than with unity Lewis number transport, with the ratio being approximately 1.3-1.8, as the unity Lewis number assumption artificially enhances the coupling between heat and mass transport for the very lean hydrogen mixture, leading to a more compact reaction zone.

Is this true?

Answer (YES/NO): YES